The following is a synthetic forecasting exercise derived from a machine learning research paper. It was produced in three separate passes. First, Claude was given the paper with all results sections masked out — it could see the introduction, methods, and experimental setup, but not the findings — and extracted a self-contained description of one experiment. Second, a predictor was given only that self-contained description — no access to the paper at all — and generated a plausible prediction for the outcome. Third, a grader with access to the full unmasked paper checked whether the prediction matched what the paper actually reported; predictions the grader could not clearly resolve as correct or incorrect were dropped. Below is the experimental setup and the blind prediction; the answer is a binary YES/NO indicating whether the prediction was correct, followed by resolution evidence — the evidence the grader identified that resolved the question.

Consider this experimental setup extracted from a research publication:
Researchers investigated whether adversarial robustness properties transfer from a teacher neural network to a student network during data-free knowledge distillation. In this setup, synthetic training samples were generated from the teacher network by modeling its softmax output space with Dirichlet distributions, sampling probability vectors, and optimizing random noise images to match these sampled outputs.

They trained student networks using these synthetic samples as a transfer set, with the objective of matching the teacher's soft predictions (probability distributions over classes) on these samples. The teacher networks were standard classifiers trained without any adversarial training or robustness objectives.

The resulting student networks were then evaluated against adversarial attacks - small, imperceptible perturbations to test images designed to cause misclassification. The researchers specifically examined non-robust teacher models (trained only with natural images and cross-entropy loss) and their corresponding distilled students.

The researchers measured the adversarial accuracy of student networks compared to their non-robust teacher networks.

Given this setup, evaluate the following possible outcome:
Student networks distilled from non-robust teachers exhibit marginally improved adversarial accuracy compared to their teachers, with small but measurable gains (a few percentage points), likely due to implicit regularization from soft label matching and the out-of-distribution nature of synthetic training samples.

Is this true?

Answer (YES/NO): NO